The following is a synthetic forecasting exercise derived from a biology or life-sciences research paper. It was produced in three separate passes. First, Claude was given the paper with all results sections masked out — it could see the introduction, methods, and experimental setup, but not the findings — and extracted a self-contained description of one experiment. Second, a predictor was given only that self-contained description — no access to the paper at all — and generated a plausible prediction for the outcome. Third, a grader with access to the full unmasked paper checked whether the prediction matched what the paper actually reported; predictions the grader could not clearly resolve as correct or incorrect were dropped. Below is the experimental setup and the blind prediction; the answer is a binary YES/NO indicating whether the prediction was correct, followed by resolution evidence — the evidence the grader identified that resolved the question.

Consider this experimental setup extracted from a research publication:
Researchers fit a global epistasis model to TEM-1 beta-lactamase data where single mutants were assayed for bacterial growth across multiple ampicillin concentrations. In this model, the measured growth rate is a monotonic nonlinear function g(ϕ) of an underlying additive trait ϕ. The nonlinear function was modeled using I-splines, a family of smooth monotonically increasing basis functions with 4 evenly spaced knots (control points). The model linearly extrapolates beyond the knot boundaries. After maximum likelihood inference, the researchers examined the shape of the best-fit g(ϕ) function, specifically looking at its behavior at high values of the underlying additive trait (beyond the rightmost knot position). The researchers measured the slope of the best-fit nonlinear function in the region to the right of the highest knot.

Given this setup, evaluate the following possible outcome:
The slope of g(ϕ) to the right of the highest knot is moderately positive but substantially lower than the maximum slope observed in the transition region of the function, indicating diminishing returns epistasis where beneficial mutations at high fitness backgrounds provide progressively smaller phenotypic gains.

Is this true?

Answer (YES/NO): NO